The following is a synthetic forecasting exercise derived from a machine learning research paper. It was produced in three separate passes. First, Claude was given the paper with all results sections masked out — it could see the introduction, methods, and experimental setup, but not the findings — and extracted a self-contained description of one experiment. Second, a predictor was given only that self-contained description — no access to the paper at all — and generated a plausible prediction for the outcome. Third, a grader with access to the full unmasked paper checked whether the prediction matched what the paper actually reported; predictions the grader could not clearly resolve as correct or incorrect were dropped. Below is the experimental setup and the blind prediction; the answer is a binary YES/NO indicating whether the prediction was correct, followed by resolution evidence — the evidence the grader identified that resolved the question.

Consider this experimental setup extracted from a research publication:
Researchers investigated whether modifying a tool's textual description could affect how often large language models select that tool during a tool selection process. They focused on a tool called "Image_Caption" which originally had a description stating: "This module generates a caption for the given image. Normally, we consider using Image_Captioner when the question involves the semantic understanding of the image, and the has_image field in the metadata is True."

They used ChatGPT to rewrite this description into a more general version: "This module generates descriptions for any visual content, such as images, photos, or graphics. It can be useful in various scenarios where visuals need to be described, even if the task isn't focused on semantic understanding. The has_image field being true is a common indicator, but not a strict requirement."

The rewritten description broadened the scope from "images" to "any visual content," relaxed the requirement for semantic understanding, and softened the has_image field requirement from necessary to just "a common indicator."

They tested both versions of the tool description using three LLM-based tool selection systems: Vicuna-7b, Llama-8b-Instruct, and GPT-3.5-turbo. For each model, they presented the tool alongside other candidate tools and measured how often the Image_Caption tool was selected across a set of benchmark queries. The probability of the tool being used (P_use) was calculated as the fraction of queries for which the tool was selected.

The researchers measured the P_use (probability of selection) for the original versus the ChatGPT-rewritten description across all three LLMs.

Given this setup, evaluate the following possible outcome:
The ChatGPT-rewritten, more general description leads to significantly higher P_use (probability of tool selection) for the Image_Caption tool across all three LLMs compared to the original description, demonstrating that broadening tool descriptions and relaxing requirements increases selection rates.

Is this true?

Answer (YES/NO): NO